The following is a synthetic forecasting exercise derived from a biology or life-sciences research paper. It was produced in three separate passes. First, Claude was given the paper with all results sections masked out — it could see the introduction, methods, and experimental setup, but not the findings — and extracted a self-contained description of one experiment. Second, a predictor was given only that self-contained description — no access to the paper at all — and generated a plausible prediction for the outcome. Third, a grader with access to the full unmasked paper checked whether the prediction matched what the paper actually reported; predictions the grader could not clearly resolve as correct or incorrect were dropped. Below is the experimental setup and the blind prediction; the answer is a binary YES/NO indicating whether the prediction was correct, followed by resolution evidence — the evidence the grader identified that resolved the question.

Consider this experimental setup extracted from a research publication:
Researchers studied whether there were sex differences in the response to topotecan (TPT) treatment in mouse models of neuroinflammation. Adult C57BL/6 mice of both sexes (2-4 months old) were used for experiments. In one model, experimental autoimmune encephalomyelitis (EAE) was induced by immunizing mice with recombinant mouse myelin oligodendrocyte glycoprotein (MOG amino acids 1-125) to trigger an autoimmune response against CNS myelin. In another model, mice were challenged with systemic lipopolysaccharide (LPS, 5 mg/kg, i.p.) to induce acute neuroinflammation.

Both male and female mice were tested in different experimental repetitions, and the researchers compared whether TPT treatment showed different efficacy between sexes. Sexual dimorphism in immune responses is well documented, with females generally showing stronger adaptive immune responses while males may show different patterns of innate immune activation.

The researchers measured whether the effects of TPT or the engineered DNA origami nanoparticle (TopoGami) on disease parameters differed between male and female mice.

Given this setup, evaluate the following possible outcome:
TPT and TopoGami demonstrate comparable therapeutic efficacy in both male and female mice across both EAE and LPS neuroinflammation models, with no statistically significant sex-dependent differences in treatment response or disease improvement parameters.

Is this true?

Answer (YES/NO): YES